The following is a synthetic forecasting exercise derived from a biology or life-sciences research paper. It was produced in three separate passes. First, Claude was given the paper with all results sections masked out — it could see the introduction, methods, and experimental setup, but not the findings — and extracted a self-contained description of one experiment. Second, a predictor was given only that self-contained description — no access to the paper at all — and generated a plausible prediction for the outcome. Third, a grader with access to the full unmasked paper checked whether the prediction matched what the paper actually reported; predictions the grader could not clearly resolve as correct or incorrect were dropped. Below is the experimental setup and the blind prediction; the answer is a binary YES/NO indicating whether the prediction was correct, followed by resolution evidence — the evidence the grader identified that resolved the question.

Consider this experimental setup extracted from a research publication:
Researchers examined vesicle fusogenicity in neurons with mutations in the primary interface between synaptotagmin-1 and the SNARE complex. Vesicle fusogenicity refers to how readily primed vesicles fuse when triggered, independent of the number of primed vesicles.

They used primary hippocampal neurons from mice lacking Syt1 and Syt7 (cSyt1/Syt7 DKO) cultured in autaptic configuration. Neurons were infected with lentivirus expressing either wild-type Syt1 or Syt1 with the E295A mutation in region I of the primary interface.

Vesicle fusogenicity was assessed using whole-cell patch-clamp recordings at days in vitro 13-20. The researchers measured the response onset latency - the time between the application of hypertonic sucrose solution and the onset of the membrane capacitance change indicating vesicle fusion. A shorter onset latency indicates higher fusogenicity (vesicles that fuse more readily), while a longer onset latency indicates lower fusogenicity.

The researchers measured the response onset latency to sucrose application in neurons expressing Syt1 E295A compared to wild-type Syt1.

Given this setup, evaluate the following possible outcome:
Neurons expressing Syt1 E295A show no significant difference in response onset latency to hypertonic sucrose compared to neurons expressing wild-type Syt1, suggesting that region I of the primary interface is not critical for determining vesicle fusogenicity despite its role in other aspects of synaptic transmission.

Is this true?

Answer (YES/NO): NO